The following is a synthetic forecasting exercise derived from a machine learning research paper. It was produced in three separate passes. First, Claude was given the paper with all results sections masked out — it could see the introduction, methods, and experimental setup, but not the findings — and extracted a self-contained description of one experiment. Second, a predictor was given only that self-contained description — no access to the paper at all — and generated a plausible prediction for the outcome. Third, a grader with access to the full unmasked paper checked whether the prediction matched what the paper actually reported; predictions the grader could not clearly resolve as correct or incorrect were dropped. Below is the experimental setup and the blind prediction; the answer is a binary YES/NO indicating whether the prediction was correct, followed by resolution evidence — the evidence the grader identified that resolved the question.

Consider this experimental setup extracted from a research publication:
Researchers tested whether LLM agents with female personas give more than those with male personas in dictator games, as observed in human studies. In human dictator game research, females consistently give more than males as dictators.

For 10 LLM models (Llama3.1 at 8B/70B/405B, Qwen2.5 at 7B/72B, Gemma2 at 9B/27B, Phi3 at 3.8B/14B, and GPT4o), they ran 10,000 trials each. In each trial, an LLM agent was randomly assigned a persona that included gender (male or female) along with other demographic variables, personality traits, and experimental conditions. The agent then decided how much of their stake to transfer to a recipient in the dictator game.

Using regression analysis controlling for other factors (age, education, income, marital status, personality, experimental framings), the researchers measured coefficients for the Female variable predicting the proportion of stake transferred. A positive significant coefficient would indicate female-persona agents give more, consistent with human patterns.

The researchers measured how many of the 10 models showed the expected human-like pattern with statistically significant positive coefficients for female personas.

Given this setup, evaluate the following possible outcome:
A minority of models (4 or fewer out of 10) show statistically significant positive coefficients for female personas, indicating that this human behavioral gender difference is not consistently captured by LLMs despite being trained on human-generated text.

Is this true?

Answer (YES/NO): YES